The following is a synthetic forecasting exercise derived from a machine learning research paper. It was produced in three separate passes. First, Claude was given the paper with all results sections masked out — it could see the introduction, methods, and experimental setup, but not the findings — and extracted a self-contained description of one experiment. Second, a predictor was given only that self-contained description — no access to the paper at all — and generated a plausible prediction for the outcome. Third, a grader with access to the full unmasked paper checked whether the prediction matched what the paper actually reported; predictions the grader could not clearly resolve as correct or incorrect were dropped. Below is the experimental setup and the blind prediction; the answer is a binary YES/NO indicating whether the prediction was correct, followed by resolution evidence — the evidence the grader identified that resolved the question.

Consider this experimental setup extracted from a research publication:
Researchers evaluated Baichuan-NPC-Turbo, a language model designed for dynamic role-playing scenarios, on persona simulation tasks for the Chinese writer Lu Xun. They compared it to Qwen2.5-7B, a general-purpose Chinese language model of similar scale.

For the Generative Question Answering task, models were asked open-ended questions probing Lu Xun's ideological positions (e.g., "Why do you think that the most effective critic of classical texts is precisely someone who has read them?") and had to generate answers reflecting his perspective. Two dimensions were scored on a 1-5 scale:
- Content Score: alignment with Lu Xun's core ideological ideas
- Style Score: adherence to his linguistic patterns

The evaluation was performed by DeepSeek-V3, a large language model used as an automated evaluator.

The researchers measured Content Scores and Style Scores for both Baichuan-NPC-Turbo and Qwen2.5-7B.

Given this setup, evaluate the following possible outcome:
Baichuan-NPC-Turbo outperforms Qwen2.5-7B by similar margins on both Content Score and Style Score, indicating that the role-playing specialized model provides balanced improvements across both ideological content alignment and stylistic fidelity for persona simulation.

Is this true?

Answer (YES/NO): NO